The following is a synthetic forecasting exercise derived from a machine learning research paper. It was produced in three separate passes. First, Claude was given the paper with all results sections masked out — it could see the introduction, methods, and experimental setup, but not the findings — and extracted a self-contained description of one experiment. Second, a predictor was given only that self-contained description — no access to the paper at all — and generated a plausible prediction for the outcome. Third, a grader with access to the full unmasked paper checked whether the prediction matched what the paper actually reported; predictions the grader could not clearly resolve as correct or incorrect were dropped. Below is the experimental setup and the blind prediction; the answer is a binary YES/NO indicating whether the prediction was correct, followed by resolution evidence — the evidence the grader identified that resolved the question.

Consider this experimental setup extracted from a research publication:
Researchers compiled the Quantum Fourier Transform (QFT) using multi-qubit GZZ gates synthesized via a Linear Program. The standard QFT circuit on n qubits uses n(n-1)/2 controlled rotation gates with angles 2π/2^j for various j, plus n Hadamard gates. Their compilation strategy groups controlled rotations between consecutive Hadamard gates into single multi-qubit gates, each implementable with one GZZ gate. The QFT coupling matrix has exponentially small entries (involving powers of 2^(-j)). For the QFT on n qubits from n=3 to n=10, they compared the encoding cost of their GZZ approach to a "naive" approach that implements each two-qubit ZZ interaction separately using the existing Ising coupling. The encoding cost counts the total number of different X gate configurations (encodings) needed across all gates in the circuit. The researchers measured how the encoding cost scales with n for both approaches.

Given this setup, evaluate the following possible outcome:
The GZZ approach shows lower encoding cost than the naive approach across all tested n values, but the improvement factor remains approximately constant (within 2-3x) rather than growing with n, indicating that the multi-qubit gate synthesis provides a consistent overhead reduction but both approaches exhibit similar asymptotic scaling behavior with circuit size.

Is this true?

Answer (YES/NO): NO